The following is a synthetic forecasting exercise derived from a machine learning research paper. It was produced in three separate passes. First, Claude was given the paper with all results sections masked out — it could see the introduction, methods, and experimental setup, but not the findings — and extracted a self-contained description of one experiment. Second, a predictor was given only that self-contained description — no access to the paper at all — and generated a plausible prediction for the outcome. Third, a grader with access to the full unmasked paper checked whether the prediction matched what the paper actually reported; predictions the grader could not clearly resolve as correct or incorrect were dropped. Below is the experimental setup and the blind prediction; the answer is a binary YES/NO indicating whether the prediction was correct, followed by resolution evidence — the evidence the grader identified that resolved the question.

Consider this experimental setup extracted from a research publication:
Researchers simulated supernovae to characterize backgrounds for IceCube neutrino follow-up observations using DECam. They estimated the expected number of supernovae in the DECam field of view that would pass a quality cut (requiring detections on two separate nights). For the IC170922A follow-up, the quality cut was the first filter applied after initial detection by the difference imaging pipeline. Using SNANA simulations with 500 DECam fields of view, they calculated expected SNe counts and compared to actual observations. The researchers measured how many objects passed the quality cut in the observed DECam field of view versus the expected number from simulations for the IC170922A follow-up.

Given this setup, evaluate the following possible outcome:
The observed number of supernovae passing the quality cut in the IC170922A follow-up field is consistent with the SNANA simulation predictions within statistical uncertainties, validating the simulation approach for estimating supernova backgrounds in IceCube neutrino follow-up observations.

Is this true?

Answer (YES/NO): NO